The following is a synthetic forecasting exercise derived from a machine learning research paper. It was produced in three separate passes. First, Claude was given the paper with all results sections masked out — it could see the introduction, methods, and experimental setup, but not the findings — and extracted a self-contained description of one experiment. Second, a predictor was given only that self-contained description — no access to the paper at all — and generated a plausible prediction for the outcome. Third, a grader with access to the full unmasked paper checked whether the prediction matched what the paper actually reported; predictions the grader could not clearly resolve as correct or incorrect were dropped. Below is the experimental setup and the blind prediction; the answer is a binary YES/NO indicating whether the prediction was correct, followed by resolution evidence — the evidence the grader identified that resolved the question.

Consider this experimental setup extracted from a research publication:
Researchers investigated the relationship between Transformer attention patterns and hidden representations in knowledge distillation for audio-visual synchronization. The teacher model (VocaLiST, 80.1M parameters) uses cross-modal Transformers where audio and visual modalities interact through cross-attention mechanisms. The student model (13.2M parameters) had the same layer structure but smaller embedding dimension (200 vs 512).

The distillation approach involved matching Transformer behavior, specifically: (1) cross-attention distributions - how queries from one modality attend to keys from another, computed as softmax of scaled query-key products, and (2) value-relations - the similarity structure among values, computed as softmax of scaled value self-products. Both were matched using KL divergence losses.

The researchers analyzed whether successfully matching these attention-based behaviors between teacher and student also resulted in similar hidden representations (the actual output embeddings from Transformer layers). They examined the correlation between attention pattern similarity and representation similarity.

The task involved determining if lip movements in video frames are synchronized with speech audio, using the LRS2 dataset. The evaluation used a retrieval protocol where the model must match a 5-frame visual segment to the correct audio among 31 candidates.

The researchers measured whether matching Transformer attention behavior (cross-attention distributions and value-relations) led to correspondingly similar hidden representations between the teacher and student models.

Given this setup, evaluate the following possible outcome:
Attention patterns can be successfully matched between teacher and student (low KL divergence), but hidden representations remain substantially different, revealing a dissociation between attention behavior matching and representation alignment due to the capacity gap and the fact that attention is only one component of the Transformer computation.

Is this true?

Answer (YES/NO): YES